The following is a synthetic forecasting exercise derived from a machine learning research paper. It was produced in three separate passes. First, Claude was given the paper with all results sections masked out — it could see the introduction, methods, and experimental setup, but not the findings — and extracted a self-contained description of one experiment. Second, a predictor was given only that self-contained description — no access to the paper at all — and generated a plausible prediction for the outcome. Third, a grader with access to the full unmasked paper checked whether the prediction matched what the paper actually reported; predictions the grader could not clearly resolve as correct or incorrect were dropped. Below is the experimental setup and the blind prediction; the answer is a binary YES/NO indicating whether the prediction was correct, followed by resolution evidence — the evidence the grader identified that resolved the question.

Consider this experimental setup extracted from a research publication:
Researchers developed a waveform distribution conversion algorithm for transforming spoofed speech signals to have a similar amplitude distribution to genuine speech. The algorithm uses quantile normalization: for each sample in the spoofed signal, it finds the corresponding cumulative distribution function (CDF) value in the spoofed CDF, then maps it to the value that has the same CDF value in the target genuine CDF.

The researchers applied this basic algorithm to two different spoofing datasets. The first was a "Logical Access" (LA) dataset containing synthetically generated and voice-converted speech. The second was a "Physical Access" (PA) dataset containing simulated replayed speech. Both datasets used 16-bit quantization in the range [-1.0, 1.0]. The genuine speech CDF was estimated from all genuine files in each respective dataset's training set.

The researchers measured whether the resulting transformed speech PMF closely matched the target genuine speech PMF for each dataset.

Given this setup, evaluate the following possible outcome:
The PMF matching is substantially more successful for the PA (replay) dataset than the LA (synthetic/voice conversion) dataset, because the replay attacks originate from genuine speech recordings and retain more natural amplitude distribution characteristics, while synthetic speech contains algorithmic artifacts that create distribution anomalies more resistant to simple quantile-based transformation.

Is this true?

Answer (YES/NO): NO